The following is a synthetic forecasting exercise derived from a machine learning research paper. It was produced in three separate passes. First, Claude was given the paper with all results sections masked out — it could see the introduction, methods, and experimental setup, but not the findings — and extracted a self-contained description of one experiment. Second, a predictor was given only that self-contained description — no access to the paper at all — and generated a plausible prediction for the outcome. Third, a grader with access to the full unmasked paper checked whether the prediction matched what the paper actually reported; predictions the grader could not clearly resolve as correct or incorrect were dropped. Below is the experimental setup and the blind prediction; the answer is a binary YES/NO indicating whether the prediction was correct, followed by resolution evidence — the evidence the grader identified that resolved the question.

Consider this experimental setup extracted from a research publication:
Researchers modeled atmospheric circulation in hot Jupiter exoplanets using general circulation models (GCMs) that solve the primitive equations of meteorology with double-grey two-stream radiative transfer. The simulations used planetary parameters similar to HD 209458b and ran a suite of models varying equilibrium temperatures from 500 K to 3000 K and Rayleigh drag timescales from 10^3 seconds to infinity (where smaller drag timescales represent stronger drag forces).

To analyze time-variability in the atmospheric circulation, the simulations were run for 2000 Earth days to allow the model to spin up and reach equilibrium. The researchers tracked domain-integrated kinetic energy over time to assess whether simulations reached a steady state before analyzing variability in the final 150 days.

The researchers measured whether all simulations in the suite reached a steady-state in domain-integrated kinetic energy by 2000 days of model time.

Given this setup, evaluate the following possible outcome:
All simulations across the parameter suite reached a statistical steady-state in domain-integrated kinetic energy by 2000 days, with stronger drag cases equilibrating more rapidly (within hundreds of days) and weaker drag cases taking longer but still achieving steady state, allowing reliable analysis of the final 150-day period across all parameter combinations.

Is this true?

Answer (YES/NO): NO